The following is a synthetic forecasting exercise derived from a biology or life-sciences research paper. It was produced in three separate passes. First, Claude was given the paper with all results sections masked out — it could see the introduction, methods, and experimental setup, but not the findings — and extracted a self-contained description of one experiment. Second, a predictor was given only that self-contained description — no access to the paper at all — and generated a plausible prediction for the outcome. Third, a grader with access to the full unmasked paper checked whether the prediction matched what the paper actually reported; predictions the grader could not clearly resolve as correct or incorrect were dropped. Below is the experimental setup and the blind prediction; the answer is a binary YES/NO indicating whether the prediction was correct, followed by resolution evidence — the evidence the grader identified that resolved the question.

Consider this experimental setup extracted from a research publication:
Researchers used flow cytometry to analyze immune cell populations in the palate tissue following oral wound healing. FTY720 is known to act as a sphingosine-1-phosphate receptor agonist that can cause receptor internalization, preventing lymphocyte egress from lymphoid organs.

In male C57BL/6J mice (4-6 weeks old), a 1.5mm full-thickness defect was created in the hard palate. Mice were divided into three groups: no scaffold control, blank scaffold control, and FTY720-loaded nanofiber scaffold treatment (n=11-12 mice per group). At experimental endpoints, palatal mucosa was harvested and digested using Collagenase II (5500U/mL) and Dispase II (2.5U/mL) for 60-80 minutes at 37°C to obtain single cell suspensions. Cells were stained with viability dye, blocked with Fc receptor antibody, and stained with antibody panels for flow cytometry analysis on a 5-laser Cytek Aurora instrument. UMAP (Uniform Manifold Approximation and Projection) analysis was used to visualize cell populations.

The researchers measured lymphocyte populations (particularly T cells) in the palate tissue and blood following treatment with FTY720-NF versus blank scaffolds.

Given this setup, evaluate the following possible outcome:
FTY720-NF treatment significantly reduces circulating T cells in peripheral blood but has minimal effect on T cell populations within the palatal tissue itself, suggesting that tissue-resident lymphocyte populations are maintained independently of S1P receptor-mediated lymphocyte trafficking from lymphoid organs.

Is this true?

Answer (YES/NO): NO